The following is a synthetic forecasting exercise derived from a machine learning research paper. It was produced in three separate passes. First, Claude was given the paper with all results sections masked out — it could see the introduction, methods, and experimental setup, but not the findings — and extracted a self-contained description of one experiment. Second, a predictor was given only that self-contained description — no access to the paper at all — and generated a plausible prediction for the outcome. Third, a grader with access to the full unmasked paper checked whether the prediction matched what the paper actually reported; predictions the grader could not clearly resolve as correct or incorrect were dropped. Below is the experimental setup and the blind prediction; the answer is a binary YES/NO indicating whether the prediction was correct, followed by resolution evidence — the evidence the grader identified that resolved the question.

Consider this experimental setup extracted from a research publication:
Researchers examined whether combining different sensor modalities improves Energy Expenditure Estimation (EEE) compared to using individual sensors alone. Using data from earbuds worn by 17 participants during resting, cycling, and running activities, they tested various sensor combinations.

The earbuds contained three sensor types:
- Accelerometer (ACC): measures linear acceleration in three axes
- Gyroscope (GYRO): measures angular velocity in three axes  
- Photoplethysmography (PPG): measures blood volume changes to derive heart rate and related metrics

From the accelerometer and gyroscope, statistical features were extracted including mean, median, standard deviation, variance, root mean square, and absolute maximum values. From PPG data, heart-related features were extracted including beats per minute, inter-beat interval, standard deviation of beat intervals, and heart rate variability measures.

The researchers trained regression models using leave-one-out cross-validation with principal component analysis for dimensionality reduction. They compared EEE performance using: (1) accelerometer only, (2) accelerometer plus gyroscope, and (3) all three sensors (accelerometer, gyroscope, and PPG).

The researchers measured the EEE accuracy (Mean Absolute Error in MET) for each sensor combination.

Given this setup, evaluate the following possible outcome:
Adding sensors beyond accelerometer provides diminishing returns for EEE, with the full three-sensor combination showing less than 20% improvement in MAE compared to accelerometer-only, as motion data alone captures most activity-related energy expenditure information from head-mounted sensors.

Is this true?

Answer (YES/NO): NO